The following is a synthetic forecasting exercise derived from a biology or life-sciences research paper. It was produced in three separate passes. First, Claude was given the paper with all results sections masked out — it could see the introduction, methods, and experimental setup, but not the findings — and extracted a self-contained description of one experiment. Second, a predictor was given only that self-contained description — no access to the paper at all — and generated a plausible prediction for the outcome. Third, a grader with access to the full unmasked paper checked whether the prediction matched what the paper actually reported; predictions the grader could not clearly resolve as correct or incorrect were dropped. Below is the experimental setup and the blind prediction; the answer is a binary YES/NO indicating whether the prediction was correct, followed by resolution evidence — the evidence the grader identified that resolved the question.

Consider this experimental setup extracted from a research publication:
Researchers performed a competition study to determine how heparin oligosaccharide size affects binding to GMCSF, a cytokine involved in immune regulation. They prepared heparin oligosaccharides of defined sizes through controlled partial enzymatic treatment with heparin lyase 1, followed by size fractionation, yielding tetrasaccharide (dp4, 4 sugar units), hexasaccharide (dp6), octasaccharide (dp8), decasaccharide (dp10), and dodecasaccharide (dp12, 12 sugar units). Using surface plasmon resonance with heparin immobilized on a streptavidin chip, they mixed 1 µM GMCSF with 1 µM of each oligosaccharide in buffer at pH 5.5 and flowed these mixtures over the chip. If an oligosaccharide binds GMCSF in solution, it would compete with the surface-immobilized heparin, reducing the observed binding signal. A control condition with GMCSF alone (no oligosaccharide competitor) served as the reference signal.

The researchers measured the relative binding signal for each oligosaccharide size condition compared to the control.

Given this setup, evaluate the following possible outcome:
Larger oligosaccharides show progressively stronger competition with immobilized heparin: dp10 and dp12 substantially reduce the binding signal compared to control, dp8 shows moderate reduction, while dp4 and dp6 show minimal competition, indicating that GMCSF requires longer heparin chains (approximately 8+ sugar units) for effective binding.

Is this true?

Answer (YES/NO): NO